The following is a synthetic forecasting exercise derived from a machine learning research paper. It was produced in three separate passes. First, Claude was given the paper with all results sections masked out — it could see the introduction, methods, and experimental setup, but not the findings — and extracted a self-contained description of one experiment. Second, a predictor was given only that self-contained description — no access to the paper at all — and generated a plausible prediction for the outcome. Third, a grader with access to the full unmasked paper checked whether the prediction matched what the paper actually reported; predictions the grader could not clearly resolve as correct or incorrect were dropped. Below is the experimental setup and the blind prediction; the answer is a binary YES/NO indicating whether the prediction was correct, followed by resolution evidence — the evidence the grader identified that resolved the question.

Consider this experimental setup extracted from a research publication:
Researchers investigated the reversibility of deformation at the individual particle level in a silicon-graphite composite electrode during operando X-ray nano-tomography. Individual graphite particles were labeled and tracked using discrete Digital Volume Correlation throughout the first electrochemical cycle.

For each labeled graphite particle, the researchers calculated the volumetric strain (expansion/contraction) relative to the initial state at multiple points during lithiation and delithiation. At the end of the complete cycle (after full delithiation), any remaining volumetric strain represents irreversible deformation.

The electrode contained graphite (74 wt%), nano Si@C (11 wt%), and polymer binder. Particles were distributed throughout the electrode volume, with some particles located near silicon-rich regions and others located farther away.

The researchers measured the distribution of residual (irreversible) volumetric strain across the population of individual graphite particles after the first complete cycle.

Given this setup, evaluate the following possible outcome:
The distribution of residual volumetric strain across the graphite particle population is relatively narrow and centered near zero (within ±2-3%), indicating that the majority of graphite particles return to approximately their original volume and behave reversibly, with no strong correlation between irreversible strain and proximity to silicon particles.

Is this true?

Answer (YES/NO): NO